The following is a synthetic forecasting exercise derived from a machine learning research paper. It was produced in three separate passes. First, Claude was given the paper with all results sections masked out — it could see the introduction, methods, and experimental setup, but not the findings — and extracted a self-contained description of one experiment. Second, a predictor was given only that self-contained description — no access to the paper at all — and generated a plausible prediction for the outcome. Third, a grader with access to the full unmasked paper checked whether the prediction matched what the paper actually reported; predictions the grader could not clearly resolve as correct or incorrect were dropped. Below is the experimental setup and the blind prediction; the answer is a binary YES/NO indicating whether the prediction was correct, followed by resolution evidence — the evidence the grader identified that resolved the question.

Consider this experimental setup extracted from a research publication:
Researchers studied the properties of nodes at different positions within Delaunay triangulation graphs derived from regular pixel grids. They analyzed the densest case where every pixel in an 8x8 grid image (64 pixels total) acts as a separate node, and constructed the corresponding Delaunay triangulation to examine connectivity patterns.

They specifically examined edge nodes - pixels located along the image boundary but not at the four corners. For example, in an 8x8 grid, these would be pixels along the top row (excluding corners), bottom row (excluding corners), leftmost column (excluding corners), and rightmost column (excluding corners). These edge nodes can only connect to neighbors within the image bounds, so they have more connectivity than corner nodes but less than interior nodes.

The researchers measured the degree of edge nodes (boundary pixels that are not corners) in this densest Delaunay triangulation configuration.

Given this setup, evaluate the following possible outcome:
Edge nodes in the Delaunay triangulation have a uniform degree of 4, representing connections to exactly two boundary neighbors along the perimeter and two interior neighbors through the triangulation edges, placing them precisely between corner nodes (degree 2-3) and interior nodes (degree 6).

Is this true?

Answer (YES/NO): NO